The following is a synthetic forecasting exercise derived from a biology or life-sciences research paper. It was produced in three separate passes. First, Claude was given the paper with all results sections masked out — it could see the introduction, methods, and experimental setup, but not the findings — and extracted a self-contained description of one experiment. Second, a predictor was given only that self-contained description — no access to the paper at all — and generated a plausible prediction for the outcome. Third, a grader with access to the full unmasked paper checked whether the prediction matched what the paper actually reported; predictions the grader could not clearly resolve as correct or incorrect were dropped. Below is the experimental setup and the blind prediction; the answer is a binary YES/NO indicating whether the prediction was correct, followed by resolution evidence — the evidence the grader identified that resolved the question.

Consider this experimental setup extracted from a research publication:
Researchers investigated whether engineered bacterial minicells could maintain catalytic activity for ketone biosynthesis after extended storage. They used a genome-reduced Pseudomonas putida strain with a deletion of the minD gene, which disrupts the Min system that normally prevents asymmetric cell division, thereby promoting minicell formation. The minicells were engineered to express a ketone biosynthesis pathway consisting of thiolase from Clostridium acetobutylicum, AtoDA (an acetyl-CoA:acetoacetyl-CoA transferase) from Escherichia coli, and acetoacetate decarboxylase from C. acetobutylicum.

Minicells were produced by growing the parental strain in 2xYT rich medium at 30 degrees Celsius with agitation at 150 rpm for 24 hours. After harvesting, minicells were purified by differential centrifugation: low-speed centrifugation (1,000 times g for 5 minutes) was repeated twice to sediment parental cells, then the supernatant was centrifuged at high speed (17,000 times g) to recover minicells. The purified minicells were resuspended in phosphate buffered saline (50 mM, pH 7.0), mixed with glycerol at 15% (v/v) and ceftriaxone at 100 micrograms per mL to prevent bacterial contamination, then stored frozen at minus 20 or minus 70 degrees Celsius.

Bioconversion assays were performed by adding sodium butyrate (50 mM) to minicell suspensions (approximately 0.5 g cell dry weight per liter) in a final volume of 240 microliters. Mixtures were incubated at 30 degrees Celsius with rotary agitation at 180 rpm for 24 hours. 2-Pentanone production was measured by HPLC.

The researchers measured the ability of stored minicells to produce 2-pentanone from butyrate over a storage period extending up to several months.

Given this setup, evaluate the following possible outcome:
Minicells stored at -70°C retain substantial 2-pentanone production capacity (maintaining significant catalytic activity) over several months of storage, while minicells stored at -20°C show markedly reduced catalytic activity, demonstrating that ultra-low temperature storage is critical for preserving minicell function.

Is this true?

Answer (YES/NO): NO